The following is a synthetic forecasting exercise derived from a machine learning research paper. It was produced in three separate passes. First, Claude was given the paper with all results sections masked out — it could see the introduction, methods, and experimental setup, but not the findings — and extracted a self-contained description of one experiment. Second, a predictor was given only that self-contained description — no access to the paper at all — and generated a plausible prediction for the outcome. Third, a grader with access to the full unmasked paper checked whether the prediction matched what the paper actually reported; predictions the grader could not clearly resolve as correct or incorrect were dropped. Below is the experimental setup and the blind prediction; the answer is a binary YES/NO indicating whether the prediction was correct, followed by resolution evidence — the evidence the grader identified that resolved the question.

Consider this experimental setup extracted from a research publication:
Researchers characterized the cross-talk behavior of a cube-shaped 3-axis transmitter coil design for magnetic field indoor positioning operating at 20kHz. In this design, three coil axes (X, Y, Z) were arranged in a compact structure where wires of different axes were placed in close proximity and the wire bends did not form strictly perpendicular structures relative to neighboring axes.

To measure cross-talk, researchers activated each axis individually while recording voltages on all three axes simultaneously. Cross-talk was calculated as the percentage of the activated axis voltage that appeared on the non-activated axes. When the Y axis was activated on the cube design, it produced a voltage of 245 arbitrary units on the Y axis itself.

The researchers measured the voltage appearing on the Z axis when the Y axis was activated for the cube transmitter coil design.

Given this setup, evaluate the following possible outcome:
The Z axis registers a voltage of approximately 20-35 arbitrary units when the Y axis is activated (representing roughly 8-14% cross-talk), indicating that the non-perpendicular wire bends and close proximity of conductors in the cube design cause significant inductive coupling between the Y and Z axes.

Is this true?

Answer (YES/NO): NO